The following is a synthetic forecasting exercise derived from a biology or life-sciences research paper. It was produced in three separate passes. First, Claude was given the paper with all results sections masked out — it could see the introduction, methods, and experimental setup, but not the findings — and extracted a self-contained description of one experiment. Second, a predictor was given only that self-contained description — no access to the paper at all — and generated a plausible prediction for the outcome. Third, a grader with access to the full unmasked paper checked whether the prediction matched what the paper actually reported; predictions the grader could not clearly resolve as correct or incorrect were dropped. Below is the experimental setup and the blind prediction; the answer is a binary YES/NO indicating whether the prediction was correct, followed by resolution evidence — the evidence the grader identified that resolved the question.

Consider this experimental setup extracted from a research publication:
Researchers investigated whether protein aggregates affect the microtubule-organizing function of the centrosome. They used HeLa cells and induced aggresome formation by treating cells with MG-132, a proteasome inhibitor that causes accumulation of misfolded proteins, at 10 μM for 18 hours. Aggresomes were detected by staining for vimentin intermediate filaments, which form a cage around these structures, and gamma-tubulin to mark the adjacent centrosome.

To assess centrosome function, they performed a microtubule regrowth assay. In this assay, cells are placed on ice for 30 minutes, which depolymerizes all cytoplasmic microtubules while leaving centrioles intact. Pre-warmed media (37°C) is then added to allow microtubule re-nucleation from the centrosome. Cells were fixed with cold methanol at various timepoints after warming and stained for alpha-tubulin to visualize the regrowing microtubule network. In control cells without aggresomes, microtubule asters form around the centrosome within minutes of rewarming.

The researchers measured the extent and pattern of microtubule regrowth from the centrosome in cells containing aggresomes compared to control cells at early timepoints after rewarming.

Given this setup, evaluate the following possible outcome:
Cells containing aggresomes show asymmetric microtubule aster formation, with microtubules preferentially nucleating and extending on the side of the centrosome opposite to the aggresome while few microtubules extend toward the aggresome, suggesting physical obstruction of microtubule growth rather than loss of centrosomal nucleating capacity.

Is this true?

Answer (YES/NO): NO